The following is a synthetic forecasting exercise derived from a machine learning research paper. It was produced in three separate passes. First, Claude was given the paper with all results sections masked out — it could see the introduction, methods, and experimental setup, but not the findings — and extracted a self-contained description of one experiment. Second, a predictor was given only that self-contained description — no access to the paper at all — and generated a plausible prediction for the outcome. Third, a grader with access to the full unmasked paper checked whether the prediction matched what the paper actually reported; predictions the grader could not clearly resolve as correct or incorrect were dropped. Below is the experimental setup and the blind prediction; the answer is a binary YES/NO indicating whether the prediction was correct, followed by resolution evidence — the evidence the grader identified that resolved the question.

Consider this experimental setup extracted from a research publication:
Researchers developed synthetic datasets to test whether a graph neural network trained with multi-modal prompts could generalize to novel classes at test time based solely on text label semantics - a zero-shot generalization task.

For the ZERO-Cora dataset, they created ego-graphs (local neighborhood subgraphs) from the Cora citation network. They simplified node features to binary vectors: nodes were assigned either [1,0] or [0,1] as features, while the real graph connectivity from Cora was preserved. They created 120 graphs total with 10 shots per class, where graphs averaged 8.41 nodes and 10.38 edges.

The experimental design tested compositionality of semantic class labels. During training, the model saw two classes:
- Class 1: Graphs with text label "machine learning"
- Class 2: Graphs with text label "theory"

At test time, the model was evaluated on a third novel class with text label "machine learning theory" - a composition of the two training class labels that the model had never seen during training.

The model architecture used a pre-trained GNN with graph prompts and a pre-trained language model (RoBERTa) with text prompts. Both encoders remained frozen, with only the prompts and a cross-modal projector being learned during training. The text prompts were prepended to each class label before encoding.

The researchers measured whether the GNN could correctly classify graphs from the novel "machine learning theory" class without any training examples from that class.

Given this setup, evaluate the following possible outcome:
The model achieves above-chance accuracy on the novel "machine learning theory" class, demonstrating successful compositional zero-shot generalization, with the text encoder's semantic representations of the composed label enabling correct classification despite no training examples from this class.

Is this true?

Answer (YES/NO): YES